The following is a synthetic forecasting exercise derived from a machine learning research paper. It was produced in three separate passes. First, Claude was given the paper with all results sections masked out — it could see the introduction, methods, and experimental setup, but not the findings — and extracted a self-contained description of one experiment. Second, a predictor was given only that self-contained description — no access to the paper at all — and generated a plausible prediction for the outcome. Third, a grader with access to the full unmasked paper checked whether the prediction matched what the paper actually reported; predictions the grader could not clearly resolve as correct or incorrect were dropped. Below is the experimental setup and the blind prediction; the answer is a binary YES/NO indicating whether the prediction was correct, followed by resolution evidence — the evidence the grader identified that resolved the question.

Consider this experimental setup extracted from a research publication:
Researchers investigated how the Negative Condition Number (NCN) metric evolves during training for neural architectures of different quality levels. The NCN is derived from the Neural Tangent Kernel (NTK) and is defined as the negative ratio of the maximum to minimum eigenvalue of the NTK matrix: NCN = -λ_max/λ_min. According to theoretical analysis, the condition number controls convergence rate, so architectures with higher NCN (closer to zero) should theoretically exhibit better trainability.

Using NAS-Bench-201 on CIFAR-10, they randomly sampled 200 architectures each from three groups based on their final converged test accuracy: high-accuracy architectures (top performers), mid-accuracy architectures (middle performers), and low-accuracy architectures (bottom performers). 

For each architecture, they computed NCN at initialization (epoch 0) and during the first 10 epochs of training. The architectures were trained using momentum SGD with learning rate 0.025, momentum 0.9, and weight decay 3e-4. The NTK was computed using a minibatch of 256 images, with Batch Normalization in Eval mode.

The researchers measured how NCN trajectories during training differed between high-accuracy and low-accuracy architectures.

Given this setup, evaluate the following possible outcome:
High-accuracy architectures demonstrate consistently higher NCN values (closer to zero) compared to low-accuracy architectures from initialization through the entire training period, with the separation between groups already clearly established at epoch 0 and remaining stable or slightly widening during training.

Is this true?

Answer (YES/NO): NO